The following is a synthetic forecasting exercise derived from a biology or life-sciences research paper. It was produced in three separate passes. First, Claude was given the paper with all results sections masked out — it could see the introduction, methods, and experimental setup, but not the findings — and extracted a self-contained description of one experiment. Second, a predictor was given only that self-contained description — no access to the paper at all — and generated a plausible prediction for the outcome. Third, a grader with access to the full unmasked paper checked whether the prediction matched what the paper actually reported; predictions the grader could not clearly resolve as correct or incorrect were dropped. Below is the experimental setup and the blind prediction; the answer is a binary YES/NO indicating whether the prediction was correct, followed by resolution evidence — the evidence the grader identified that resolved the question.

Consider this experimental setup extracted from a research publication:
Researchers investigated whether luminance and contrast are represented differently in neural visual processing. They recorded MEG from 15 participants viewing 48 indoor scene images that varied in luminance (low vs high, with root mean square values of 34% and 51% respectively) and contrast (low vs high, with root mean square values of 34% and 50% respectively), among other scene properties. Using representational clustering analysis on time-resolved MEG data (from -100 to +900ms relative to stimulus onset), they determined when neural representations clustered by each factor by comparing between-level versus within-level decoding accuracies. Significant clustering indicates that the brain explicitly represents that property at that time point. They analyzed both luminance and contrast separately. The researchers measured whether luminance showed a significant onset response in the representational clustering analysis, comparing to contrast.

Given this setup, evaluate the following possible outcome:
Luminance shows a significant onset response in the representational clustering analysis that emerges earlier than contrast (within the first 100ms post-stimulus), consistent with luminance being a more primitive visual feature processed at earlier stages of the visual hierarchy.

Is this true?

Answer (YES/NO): NO